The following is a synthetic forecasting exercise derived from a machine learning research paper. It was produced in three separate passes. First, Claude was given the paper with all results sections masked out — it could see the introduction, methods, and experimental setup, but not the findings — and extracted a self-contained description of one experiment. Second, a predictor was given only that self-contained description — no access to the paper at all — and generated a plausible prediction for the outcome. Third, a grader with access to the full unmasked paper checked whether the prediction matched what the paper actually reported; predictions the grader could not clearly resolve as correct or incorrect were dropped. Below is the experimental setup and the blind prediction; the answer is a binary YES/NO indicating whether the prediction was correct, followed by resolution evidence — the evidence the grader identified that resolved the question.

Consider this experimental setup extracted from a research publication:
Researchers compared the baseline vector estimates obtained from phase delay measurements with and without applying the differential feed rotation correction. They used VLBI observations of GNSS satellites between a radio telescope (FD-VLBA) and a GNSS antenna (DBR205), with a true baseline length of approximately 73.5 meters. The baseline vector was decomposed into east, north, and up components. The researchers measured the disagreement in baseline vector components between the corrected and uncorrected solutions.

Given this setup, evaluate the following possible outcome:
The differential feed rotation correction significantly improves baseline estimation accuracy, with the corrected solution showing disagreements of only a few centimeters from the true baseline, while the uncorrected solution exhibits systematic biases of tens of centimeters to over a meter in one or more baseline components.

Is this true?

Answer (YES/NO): NO